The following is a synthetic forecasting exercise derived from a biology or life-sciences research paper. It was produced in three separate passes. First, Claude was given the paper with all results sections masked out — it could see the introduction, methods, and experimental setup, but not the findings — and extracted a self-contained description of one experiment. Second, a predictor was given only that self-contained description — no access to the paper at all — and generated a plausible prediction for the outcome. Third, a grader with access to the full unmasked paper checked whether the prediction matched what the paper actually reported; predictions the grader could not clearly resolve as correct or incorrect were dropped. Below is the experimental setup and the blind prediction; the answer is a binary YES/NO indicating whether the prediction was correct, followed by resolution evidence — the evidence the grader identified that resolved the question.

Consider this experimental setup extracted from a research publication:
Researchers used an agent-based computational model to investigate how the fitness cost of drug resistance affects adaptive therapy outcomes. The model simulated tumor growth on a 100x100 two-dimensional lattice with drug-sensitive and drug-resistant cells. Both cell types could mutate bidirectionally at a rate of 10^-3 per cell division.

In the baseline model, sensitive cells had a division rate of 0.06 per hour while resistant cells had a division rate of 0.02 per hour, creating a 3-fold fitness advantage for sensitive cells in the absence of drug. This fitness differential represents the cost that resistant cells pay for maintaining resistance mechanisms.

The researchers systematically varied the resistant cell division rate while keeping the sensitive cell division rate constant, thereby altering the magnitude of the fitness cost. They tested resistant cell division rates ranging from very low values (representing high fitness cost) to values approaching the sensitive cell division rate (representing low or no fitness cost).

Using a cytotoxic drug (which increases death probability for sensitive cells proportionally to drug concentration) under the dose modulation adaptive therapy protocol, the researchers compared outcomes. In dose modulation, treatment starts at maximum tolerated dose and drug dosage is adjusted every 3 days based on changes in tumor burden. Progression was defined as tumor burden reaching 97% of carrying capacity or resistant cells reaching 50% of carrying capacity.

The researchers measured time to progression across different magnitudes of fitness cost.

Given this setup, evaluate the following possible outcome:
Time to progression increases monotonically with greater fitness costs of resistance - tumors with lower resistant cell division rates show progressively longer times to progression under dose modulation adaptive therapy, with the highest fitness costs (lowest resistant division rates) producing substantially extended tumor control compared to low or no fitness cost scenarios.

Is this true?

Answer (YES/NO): YES